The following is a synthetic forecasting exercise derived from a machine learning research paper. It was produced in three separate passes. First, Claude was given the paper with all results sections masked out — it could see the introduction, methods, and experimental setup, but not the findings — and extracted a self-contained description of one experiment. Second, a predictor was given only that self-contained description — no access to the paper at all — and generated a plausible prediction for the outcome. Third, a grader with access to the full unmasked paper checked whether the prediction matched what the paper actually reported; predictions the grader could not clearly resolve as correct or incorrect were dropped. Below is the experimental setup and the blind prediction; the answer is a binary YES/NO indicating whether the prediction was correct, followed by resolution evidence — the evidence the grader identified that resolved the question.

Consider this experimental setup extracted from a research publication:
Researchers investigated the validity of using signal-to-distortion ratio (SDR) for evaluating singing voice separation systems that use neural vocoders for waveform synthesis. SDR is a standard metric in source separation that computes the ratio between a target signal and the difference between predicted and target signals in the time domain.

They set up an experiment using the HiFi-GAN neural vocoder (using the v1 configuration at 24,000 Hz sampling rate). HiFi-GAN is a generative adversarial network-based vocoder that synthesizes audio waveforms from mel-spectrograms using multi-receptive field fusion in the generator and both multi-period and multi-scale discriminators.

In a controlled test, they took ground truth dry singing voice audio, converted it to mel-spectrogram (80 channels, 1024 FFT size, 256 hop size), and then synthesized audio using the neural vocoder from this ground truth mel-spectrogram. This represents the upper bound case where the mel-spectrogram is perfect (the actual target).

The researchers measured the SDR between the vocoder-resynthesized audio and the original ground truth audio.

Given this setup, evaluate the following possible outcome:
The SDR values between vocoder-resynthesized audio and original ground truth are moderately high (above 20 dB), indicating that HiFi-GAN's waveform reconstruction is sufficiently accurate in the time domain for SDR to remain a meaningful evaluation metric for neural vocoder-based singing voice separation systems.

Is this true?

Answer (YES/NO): NO